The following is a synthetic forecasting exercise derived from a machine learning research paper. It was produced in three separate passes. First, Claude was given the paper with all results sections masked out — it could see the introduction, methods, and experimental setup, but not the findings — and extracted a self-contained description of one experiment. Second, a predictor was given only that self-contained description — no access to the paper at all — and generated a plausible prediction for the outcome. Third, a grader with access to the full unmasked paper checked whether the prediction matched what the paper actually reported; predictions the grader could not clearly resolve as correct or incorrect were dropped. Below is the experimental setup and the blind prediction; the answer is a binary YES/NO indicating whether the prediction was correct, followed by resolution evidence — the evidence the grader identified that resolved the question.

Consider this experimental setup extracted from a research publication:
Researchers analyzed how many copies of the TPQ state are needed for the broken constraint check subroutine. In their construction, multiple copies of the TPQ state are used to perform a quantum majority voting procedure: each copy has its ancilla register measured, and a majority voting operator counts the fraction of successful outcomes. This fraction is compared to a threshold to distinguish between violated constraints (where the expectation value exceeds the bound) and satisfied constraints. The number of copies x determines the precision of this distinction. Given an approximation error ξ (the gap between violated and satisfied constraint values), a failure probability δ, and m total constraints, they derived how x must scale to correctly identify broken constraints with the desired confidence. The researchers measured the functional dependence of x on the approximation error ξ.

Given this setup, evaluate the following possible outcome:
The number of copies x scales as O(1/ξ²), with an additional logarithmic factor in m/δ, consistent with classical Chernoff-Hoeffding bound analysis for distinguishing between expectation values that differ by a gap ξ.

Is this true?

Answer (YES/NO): YES